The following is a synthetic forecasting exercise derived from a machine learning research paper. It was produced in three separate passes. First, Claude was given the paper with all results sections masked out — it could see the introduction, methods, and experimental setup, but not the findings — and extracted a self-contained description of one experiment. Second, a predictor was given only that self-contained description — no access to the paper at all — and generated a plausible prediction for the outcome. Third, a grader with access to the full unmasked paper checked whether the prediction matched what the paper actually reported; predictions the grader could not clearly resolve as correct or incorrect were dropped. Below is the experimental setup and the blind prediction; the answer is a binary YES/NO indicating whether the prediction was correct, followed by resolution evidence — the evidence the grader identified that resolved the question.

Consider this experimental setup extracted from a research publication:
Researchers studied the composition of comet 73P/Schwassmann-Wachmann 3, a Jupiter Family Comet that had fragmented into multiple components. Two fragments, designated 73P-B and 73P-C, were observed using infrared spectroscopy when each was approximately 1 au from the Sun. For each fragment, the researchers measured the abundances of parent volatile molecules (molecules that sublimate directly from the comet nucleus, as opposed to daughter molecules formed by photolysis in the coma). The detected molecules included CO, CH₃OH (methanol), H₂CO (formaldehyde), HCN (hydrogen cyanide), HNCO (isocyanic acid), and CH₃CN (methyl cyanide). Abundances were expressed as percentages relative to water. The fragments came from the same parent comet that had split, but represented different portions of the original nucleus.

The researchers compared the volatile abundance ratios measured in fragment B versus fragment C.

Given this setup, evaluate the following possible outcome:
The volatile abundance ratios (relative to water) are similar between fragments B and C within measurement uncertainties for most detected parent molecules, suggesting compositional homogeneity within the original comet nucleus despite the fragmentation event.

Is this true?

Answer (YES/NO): YES